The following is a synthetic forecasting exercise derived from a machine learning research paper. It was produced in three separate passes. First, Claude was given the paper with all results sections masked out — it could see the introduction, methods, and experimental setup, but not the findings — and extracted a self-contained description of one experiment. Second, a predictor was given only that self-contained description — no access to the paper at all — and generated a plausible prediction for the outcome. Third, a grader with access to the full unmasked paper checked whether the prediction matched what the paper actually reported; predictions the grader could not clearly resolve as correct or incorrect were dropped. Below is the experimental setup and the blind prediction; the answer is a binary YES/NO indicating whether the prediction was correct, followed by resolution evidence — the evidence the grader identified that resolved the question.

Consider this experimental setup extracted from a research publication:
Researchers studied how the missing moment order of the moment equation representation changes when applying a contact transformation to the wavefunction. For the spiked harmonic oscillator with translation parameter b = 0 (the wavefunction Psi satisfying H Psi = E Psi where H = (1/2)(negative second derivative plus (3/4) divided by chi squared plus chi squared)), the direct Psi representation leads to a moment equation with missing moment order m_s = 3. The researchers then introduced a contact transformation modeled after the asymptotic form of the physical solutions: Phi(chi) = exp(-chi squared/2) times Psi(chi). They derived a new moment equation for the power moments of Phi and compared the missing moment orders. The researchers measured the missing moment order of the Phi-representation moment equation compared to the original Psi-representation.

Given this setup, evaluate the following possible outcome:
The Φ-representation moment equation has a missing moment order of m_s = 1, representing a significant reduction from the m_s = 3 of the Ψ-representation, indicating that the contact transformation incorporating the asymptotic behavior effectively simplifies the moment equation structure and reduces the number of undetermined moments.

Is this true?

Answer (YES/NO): YES